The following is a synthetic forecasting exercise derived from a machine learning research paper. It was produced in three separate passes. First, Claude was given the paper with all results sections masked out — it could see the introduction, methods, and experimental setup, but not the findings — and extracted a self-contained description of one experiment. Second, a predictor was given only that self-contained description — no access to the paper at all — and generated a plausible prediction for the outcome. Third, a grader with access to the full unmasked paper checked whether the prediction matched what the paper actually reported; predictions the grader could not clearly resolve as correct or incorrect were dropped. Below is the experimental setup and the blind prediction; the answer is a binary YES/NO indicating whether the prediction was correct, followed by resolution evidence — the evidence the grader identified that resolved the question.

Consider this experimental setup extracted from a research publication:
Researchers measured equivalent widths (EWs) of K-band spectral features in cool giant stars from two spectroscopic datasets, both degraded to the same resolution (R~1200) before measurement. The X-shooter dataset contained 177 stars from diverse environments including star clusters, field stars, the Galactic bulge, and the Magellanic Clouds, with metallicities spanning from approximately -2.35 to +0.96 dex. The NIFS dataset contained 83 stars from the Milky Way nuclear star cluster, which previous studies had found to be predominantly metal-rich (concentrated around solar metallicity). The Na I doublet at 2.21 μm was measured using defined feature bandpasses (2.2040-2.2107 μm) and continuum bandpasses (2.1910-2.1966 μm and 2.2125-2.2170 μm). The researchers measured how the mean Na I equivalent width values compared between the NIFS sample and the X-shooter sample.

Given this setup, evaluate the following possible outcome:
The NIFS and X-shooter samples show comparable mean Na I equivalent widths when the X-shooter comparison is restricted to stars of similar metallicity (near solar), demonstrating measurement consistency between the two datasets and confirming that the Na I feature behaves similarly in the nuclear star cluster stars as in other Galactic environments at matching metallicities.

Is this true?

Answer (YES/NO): NO